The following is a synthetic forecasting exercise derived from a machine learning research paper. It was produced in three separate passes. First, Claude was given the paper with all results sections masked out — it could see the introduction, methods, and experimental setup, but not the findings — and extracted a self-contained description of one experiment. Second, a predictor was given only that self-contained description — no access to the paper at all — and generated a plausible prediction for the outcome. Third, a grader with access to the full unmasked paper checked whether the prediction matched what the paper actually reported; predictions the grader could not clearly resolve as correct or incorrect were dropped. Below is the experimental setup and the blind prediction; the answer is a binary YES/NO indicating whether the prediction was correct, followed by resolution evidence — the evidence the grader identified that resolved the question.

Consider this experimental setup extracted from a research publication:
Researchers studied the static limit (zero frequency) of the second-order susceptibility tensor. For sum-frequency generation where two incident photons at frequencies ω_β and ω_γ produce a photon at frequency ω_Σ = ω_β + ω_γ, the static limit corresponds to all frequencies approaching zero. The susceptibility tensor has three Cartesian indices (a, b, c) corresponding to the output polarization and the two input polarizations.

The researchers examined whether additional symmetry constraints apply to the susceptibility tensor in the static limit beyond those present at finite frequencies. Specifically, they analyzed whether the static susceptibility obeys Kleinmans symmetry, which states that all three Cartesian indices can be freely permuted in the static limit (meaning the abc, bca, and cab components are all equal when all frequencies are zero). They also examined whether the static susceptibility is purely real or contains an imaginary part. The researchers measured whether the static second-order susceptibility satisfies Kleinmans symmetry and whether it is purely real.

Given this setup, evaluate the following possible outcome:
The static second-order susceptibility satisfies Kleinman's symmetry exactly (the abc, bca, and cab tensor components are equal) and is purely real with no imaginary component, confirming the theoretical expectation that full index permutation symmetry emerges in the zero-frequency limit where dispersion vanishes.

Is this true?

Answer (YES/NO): YES